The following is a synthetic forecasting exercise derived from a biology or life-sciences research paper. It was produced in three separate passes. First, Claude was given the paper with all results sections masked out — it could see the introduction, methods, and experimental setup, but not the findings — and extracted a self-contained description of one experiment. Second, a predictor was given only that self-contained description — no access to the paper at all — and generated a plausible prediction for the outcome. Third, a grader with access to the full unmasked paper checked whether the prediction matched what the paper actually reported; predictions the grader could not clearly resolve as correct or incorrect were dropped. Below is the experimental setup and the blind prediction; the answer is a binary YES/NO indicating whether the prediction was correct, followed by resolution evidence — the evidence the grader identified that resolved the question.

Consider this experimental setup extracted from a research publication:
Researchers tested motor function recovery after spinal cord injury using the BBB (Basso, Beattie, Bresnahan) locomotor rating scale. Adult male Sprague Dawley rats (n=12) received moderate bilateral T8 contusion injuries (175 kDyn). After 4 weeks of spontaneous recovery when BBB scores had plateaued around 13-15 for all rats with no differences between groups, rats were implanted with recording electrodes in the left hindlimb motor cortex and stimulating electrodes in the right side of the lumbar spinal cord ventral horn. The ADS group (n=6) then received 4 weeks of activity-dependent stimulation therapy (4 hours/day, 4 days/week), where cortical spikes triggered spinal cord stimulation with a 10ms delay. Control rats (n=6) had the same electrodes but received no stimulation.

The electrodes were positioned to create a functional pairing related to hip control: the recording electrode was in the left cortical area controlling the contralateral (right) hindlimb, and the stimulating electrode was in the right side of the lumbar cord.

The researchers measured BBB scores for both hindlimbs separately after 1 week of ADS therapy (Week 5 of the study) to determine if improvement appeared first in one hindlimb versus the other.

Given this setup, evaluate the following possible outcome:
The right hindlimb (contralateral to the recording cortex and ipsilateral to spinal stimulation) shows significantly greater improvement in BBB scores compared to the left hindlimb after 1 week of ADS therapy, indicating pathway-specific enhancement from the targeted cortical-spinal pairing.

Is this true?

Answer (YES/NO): YES